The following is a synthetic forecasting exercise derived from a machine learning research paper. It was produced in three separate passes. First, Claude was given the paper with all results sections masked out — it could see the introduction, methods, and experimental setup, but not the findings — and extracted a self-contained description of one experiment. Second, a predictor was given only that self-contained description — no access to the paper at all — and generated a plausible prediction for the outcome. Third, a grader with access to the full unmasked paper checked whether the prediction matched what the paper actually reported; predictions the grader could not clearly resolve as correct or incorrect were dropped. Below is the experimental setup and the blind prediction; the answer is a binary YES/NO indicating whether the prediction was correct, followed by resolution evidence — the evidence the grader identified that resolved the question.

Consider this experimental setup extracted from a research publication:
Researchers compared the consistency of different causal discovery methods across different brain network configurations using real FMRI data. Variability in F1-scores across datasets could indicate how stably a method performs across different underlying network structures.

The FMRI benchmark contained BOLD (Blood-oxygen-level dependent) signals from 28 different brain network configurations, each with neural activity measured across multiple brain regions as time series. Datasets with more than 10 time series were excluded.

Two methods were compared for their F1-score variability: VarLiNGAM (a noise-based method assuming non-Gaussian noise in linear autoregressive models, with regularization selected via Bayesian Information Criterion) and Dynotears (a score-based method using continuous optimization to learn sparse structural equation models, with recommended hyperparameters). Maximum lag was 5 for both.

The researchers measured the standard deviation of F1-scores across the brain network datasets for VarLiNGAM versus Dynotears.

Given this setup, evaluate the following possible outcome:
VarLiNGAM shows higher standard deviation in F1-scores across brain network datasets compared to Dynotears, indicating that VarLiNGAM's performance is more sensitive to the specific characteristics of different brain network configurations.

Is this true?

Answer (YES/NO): YES